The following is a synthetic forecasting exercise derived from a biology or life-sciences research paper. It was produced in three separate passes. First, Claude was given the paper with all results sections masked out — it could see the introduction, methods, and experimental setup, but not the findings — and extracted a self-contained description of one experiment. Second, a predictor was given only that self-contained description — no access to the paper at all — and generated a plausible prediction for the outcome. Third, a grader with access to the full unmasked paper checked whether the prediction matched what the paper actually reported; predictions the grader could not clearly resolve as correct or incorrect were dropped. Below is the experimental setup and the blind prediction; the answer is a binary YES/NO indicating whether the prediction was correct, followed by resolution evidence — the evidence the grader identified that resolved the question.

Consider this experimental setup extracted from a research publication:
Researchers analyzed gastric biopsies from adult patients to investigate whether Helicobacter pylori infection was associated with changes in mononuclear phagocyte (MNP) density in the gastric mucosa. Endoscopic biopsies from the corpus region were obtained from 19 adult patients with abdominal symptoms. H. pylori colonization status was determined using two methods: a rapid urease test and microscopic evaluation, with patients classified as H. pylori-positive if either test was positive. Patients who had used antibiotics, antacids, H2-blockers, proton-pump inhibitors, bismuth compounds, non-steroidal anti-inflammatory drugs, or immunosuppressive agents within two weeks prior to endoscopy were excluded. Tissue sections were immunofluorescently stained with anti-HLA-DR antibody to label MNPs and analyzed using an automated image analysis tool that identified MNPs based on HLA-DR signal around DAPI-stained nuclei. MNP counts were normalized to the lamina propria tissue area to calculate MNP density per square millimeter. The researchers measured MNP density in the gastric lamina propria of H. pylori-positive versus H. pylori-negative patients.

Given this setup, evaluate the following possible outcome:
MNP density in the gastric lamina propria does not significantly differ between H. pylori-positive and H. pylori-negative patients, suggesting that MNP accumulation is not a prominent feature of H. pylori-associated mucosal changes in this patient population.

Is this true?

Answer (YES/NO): YES